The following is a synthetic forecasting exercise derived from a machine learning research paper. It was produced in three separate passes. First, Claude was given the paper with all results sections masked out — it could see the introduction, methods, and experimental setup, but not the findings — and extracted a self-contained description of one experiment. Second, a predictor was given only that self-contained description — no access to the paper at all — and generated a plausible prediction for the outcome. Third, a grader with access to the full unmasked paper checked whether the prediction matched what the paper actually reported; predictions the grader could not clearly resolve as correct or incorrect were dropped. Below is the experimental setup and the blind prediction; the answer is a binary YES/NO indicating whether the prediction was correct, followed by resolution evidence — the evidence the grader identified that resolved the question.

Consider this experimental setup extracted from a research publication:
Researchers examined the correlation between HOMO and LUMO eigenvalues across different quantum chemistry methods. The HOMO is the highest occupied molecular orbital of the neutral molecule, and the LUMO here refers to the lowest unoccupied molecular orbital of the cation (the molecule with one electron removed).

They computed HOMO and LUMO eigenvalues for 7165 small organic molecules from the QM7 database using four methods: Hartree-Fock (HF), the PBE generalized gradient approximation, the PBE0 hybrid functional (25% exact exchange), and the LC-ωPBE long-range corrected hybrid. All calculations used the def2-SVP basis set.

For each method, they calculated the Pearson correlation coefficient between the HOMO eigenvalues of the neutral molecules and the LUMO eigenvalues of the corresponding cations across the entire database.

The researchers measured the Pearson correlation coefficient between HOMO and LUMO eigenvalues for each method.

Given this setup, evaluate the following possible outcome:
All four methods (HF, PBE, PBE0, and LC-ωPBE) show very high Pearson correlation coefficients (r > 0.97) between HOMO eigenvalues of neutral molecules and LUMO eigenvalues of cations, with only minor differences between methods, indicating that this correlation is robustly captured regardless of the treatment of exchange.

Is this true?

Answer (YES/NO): NO